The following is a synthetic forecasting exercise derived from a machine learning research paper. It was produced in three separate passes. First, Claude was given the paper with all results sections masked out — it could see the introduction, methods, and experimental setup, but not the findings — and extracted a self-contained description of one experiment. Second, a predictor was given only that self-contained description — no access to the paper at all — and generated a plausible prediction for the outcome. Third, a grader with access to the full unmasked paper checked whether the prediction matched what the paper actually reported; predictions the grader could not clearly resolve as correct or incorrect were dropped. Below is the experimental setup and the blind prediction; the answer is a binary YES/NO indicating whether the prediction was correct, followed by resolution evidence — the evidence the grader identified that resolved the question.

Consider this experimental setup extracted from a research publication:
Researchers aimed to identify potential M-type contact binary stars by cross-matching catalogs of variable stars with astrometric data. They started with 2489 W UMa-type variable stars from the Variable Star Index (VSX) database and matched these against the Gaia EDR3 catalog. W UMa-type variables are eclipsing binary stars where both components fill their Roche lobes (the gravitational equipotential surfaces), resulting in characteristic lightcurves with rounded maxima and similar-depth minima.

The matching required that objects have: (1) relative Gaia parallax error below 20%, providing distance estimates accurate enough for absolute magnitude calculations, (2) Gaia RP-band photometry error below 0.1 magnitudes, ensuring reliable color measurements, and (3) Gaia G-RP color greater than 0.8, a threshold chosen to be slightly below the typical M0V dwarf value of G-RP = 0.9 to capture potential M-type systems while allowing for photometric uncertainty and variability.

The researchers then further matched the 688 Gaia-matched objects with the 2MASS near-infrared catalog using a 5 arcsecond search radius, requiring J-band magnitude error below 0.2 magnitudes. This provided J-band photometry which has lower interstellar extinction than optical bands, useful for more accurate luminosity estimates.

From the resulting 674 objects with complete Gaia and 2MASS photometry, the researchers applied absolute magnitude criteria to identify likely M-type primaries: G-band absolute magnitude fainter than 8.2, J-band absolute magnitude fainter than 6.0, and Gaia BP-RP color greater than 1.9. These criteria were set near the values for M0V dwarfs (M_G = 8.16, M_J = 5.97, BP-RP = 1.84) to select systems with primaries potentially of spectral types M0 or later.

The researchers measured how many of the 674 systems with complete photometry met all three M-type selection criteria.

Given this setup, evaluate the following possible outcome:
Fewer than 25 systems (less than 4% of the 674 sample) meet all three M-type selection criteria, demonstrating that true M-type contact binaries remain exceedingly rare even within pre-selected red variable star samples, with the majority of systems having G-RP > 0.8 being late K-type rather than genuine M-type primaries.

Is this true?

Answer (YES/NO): NO